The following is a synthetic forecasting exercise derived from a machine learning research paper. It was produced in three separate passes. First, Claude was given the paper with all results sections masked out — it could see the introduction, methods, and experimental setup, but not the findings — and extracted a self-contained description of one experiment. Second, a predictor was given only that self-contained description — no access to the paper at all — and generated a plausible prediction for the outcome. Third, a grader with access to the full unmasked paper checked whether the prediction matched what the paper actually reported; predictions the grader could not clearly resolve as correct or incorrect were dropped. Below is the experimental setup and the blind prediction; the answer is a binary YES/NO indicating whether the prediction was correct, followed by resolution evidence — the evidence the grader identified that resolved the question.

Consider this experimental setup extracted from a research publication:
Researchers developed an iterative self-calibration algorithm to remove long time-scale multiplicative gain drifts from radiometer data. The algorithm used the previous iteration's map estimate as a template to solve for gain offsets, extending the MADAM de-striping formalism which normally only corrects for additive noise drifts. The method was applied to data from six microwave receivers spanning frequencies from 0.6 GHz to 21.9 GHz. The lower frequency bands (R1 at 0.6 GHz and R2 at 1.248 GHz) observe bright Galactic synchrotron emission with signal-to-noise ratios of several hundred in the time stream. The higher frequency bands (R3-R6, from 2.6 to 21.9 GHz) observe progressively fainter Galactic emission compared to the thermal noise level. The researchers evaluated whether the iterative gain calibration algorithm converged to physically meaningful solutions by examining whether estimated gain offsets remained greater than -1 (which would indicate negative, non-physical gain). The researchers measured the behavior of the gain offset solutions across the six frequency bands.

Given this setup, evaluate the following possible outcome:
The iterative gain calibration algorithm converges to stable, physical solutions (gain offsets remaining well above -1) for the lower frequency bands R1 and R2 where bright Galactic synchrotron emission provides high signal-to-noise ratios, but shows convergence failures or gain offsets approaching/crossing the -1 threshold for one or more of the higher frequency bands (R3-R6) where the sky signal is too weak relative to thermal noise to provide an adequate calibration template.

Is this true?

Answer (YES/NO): YES